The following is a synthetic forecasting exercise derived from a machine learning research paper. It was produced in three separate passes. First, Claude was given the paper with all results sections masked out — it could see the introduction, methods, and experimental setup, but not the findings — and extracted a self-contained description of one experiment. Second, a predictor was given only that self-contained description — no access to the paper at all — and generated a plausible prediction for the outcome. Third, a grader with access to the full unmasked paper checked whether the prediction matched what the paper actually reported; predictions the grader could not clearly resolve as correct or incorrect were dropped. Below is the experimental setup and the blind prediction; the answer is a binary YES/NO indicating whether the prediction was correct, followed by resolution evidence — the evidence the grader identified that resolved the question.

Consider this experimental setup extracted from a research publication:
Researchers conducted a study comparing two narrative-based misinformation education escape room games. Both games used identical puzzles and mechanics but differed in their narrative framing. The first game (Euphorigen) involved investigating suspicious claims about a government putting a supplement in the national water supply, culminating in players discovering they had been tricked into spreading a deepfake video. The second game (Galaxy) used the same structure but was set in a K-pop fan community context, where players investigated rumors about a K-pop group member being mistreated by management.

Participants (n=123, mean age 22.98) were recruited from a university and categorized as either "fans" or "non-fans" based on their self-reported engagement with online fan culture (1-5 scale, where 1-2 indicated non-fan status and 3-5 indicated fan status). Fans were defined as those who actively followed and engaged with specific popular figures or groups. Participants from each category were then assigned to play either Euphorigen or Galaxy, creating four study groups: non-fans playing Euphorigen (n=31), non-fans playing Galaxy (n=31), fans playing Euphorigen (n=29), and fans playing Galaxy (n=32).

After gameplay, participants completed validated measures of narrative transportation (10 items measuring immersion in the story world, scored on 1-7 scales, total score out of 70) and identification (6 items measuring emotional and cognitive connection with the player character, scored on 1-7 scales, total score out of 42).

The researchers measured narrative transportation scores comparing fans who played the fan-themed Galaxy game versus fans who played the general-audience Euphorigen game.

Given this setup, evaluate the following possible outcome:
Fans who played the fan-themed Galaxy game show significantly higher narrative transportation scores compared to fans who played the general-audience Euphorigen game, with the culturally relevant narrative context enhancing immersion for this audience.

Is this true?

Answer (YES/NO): NO